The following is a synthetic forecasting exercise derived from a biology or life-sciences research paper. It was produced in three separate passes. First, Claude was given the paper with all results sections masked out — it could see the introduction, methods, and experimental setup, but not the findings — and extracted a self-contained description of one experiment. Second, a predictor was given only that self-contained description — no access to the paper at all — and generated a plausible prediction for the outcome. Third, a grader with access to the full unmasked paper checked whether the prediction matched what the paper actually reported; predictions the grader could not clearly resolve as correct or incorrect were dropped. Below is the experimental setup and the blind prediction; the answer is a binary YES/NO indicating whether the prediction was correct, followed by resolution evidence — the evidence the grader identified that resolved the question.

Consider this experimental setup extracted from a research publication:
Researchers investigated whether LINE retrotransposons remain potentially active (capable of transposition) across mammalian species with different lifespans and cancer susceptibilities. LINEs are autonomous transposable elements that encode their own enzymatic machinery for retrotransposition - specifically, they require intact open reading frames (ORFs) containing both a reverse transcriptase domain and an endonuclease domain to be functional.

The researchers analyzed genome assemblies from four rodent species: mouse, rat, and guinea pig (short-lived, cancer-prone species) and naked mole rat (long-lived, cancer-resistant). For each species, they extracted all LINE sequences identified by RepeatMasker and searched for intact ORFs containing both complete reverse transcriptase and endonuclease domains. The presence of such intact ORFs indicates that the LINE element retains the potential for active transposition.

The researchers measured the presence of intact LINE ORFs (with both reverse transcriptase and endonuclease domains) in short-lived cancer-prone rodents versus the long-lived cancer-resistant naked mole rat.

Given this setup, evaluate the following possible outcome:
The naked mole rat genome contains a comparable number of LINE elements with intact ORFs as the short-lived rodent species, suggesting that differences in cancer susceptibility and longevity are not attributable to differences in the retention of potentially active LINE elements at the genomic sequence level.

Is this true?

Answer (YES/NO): NO